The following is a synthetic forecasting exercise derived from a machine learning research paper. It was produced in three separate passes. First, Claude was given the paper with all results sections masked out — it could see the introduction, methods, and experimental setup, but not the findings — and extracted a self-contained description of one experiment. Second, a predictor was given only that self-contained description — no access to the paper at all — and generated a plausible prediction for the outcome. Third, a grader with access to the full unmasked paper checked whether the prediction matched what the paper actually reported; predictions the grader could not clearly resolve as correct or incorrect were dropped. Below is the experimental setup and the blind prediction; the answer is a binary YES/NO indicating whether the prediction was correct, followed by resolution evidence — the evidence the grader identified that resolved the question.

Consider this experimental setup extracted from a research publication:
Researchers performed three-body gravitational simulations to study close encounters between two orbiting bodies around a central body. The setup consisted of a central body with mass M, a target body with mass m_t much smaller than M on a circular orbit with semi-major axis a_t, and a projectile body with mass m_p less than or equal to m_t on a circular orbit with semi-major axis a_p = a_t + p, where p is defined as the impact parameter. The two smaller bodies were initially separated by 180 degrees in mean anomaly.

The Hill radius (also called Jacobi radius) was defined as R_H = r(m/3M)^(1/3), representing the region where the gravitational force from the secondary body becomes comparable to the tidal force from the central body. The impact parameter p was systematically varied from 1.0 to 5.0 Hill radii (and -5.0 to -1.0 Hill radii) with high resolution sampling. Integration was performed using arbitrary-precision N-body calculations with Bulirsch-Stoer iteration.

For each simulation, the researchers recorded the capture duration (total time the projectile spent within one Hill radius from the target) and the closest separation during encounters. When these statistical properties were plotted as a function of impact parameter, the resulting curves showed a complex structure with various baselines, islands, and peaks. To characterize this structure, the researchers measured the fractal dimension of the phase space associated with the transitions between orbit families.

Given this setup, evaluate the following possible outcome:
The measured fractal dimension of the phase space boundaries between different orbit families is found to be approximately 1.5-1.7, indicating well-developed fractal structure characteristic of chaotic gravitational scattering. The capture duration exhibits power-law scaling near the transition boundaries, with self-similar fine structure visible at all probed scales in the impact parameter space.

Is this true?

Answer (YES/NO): NO